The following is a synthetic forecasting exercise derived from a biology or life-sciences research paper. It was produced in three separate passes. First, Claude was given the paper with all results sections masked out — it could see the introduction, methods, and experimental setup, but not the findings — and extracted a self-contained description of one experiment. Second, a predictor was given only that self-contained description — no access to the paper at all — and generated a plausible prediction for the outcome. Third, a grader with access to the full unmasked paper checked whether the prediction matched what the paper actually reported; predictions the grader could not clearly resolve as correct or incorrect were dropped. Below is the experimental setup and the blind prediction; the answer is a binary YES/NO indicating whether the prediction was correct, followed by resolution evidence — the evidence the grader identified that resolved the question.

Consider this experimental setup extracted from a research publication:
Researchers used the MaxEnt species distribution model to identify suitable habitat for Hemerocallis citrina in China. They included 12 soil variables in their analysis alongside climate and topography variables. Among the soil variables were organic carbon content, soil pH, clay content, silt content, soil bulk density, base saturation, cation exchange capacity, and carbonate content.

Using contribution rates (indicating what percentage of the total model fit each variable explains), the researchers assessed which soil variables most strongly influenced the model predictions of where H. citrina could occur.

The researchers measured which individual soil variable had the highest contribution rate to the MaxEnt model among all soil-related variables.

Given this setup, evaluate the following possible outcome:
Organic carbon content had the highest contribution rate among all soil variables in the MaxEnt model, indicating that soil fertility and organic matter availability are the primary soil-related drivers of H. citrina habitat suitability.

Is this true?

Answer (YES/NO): NO